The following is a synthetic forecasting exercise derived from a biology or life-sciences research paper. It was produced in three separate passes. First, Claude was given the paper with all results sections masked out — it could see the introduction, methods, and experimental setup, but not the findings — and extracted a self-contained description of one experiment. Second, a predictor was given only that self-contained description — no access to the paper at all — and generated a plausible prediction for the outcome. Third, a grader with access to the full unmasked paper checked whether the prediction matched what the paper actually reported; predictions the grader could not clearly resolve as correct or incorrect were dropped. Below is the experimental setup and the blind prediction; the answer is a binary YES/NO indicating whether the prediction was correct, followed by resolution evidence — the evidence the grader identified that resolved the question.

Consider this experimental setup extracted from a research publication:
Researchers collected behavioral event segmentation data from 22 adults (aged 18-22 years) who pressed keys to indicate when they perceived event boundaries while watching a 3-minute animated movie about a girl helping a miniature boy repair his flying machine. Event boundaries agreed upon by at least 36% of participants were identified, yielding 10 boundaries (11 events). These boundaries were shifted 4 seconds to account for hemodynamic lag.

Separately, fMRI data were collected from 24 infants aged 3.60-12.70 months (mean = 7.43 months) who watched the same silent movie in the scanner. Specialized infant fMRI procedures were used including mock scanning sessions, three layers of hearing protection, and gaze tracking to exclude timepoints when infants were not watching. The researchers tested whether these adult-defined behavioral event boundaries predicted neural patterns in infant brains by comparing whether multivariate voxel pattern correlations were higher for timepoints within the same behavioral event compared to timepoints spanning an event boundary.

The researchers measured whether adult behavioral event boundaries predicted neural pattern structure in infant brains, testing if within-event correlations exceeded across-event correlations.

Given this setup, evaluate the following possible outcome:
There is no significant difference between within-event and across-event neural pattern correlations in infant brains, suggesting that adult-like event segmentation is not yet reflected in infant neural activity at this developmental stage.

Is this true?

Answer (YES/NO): NO